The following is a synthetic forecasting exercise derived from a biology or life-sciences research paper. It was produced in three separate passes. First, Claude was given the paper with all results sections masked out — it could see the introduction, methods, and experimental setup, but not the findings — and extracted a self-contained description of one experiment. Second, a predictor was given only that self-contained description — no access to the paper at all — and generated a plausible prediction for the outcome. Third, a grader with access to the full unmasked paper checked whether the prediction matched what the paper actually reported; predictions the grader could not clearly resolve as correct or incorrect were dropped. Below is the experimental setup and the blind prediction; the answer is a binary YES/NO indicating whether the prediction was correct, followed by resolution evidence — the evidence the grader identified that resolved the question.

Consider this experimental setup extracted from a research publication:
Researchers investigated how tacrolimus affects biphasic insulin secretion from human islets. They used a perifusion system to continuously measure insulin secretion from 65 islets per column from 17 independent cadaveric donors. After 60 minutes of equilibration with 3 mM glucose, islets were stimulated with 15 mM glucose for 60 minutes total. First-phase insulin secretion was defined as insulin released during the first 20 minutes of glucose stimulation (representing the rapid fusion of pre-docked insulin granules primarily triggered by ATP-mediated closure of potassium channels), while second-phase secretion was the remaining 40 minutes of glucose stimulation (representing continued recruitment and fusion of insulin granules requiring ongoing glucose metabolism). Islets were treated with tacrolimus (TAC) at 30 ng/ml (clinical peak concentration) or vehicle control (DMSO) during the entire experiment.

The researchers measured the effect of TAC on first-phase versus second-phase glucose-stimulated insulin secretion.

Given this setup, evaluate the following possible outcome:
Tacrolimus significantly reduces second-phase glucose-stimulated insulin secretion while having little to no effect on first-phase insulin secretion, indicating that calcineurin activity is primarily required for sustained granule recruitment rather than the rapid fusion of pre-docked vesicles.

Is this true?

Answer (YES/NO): YES